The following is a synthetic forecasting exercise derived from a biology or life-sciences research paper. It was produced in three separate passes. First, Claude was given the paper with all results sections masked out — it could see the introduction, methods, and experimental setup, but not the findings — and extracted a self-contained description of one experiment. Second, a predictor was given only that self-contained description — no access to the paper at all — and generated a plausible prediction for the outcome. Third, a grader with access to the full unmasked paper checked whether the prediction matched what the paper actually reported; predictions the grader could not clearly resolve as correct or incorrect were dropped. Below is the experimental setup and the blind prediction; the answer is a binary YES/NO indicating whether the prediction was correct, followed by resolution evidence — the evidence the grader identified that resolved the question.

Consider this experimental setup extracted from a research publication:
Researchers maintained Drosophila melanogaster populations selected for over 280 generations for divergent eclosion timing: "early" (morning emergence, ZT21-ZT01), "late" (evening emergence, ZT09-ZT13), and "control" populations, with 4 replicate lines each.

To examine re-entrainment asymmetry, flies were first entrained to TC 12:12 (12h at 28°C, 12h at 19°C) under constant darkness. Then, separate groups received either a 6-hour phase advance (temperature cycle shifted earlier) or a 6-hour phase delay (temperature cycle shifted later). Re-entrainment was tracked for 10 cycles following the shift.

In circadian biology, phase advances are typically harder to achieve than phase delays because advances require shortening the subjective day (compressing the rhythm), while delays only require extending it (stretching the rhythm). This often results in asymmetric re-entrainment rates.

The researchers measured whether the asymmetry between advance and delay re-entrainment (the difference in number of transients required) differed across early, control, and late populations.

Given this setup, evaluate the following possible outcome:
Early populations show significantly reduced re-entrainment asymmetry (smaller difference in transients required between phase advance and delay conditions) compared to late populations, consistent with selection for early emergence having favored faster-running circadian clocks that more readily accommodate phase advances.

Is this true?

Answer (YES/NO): NO